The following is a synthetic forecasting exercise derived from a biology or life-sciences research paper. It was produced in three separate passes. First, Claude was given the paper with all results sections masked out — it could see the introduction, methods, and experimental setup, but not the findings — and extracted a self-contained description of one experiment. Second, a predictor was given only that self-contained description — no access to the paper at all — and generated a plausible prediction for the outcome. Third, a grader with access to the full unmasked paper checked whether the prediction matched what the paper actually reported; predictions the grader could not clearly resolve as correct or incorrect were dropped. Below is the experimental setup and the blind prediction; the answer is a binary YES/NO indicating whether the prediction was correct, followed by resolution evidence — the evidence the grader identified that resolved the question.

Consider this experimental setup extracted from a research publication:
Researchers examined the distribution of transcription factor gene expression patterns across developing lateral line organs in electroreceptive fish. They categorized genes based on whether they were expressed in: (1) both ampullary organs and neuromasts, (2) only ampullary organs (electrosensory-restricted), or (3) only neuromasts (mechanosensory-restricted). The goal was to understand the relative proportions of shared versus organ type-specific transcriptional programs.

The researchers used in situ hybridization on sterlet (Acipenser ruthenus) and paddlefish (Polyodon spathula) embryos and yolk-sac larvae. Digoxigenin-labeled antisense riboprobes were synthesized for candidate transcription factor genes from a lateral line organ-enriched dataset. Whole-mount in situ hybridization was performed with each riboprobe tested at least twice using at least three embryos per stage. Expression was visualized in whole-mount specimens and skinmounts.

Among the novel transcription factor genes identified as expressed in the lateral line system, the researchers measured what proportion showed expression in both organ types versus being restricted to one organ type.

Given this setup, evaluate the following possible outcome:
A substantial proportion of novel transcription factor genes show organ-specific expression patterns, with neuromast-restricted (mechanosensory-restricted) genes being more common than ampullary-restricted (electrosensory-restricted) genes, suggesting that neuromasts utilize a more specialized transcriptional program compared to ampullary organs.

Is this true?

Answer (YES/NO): NO